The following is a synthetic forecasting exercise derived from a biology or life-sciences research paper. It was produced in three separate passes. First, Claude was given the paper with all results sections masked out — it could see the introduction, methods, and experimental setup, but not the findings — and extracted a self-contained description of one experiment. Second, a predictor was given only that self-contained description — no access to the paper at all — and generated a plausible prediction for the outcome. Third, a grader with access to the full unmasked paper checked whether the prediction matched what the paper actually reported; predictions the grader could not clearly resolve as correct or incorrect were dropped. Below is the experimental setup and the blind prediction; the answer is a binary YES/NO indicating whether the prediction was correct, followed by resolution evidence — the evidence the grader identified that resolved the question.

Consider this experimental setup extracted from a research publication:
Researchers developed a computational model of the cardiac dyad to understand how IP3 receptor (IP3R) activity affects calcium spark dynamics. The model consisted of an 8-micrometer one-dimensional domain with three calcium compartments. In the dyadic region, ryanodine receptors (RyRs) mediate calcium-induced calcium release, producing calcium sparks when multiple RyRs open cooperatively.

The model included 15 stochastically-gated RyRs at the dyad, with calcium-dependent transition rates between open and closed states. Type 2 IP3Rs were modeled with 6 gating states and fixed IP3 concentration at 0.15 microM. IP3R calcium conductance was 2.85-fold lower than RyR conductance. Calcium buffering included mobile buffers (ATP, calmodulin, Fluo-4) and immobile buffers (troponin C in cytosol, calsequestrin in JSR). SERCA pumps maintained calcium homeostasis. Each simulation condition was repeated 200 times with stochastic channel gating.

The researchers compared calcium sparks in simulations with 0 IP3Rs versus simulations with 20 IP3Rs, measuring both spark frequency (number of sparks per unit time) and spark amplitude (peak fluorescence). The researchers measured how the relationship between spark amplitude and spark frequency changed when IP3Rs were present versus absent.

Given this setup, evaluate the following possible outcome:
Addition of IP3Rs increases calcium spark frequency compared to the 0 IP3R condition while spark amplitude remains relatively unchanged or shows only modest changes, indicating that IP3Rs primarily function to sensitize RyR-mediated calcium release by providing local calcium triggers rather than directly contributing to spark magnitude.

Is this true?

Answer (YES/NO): NO